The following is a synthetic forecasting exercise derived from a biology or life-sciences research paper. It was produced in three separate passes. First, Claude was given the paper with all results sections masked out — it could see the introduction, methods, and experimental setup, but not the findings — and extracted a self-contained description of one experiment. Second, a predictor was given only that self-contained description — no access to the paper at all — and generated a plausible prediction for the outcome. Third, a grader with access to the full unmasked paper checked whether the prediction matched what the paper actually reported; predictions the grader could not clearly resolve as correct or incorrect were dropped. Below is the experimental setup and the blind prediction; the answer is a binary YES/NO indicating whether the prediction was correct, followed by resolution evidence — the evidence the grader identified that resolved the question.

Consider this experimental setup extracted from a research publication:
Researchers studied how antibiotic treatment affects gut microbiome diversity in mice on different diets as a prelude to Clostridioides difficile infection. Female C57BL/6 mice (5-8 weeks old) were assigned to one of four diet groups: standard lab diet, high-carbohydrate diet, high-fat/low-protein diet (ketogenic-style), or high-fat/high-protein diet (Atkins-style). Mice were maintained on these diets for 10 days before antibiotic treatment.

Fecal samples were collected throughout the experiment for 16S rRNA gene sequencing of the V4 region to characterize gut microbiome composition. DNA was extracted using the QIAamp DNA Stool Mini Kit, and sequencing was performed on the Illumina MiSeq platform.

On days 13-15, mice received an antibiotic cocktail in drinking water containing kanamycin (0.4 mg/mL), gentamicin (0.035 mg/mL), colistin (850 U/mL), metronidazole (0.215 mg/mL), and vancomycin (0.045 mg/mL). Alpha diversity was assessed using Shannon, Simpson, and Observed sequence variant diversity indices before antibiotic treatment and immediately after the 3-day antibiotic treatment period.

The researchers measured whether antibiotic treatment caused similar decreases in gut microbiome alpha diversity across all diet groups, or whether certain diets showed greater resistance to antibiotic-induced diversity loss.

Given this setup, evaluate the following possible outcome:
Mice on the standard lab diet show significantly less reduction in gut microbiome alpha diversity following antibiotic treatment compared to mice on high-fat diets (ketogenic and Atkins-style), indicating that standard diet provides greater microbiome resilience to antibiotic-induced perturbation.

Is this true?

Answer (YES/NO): NO